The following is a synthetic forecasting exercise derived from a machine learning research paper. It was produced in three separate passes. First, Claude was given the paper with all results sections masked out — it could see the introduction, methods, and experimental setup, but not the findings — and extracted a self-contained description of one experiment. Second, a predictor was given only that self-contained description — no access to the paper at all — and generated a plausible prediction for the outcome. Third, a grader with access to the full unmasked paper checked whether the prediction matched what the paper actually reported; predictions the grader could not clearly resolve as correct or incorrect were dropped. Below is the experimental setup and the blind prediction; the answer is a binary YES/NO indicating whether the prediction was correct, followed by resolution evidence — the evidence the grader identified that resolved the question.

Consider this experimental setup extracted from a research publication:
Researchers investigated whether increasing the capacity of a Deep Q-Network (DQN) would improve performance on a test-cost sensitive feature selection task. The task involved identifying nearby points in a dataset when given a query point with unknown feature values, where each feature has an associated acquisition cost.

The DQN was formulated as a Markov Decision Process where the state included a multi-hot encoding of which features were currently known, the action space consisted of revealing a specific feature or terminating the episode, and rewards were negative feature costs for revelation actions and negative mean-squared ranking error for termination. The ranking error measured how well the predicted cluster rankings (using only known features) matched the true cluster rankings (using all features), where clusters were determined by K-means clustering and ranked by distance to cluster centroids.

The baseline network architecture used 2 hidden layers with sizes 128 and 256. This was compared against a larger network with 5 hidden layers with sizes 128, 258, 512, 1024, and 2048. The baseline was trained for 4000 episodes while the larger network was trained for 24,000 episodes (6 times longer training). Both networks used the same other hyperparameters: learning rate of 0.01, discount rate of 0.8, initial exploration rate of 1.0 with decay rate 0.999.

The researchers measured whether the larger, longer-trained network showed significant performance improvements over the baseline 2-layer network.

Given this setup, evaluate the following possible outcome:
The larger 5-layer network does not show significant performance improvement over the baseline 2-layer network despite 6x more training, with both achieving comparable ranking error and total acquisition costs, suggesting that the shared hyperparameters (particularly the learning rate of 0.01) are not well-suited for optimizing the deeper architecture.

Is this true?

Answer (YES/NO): NO